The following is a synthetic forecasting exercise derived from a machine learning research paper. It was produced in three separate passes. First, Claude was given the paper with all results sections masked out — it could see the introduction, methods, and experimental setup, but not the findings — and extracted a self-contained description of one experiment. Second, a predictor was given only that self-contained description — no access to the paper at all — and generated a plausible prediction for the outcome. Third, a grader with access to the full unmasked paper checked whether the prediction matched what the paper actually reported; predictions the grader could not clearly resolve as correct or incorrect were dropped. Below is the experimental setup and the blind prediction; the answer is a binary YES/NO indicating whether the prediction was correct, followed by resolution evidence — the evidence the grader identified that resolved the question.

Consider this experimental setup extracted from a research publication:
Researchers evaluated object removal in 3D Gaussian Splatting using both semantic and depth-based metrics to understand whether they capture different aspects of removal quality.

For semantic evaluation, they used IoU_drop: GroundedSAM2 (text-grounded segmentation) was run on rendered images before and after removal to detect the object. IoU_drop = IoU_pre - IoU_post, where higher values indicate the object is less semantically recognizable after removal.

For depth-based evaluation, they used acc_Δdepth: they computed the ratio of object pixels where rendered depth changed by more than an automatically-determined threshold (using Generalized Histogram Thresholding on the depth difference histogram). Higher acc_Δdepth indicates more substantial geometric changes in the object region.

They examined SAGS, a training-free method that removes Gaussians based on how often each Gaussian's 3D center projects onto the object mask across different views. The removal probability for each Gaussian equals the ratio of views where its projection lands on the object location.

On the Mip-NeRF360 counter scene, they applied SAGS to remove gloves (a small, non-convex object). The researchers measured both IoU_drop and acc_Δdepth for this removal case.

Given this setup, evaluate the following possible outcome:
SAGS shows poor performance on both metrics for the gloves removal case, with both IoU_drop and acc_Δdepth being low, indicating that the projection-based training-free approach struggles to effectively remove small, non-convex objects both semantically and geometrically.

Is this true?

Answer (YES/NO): NO